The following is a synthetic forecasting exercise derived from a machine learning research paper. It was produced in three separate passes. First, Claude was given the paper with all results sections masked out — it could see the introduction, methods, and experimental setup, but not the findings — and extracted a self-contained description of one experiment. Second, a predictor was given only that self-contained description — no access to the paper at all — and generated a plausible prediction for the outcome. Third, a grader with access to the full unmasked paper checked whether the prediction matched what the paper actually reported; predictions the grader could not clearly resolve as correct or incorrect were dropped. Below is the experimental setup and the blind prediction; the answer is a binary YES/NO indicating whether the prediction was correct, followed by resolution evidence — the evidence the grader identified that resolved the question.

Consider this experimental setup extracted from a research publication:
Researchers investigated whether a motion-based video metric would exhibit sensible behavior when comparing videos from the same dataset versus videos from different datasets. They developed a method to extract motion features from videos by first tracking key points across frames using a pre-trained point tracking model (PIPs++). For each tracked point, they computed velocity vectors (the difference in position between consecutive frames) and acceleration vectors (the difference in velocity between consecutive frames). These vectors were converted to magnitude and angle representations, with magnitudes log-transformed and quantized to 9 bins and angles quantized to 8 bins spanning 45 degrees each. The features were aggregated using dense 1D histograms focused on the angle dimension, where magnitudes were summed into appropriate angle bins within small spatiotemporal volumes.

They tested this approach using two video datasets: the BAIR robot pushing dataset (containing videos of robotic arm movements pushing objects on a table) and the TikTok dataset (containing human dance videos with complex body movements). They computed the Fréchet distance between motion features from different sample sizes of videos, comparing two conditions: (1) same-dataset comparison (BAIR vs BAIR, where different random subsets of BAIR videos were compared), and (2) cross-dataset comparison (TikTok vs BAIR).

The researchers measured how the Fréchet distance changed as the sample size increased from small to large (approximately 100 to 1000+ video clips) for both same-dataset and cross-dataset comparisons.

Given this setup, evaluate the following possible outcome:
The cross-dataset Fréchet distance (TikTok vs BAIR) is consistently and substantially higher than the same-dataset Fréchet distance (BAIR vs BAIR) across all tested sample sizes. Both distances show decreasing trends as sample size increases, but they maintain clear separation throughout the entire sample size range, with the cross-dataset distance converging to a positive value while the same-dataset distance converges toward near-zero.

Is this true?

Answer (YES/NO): YES